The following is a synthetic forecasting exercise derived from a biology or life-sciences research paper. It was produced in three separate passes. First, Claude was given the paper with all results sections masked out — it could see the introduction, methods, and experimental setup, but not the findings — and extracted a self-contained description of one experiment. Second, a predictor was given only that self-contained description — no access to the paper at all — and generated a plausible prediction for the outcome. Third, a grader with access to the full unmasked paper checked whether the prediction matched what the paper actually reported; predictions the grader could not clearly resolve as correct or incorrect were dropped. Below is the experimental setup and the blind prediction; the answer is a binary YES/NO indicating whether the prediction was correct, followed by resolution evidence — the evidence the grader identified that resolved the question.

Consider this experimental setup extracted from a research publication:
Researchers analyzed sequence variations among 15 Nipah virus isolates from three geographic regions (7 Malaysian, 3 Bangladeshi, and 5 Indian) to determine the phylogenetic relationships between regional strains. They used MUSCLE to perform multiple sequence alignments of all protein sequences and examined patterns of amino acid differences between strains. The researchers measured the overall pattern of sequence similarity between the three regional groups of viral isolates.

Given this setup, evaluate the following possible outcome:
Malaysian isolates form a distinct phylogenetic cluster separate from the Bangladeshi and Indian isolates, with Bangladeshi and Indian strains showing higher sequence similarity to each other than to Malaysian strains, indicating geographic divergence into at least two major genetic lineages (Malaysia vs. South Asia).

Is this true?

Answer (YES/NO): YES